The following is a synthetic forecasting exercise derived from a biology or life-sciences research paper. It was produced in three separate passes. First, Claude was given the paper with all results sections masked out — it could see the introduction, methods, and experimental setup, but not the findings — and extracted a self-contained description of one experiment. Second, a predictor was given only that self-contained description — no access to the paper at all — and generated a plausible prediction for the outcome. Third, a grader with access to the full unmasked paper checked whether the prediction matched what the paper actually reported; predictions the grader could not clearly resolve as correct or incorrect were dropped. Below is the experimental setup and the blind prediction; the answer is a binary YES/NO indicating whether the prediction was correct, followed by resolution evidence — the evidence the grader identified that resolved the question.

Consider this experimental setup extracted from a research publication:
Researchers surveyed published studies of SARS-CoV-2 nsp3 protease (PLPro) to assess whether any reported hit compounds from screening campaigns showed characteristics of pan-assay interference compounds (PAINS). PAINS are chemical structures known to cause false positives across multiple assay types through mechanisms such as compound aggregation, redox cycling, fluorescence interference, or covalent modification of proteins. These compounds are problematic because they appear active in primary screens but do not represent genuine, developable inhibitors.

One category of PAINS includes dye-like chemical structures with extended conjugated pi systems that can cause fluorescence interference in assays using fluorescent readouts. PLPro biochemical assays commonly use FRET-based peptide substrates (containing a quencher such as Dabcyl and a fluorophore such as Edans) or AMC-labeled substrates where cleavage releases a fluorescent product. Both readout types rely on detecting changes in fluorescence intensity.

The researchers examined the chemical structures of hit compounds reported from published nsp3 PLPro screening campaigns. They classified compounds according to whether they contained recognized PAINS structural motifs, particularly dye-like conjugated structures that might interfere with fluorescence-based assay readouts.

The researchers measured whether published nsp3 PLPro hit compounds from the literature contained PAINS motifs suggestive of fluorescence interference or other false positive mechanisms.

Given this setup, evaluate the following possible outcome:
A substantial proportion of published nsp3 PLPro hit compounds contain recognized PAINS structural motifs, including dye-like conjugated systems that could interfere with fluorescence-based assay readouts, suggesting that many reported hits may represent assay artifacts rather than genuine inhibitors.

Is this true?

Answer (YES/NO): YES